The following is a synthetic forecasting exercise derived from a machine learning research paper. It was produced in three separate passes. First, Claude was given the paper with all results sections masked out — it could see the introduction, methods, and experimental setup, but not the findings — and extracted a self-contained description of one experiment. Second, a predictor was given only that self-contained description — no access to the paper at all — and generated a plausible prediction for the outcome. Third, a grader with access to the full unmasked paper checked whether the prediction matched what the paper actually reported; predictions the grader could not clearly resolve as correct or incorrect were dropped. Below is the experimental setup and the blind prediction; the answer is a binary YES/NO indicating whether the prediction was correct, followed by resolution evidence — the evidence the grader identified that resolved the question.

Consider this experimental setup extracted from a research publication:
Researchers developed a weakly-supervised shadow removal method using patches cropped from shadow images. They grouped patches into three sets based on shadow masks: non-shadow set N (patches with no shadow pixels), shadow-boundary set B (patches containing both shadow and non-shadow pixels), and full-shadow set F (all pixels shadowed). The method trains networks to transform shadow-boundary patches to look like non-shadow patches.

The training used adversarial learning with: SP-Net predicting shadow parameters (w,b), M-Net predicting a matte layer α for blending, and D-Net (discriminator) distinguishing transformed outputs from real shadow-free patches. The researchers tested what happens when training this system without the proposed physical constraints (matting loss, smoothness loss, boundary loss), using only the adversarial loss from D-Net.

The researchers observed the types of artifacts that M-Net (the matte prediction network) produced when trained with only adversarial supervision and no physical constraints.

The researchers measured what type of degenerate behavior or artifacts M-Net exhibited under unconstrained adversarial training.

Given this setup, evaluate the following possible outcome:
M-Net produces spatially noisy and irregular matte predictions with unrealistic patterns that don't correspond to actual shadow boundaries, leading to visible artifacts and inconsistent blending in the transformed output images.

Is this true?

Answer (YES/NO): NO